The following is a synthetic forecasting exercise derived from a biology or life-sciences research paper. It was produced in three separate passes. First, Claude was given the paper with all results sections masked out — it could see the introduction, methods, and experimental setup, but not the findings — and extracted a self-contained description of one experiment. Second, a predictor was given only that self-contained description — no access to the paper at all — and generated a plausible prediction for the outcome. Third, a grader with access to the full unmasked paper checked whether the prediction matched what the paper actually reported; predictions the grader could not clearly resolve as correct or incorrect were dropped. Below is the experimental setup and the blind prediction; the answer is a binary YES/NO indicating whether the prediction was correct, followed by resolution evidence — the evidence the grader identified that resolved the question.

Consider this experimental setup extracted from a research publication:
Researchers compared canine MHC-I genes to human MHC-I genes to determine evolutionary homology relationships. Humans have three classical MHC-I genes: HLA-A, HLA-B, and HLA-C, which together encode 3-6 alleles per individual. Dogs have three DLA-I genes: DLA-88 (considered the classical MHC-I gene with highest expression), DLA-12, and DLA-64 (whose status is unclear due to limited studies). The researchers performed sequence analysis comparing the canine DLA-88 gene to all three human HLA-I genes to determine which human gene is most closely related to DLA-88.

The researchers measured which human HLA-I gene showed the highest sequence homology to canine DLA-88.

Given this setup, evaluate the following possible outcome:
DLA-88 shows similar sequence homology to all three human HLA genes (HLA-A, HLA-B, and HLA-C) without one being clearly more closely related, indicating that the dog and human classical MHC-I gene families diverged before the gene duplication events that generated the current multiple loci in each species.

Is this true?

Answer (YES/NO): NO